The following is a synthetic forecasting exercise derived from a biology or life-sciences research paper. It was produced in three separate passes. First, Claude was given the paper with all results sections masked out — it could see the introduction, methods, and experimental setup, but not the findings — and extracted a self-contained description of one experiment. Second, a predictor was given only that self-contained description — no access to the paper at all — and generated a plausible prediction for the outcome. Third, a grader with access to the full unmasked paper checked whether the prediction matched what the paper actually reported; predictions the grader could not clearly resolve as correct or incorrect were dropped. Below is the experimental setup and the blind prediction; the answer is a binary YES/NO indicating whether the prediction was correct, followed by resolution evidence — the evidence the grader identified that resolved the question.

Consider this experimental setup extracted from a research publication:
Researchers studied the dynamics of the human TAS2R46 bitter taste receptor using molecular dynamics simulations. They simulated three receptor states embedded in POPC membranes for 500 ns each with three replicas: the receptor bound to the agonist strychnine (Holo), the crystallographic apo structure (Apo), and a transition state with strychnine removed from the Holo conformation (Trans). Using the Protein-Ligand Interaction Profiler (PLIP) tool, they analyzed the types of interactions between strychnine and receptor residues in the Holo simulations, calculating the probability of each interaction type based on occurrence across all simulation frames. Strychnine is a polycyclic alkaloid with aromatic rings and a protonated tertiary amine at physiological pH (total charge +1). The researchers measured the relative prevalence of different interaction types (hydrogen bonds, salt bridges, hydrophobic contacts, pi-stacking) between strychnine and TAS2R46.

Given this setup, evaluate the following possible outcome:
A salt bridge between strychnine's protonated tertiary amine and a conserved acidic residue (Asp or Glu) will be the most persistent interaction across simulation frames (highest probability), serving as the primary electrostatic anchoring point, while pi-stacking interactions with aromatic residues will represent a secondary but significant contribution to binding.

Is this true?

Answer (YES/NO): NO